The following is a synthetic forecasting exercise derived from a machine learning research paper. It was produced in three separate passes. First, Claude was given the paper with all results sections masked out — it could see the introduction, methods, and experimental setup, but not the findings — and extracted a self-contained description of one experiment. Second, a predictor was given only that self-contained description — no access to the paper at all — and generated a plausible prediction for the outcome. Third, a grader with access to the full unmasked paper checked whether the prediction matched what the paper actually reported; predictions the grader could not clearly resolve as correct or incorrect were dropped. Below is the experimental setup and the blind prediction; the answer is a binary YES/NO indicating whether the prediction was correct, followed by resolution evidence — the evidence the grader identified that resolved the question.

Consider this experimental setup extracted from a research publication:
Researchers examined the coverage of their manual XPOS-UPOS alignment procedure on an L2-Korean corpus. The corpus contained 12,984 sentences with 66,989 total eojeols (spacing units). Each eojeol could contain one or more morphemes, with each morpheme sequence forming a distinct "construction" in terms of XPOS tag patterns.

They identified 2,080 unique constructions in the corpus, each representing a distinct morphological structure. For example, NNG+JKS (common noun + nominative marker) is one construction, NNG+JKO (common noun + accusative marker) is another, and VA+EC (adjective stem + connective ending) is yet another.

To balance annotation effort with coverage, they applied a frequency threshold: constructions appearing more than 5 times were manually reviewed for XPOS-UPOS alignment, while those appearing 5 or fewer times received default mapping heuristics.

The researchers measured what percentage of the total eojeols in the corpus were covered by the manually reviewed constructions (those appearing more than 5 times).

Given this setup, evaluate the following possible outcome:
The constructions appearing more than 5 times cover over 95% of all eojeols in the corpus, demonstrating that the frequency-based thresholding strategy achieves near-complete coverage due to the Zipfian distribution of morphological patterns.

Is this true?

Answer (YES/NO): YES